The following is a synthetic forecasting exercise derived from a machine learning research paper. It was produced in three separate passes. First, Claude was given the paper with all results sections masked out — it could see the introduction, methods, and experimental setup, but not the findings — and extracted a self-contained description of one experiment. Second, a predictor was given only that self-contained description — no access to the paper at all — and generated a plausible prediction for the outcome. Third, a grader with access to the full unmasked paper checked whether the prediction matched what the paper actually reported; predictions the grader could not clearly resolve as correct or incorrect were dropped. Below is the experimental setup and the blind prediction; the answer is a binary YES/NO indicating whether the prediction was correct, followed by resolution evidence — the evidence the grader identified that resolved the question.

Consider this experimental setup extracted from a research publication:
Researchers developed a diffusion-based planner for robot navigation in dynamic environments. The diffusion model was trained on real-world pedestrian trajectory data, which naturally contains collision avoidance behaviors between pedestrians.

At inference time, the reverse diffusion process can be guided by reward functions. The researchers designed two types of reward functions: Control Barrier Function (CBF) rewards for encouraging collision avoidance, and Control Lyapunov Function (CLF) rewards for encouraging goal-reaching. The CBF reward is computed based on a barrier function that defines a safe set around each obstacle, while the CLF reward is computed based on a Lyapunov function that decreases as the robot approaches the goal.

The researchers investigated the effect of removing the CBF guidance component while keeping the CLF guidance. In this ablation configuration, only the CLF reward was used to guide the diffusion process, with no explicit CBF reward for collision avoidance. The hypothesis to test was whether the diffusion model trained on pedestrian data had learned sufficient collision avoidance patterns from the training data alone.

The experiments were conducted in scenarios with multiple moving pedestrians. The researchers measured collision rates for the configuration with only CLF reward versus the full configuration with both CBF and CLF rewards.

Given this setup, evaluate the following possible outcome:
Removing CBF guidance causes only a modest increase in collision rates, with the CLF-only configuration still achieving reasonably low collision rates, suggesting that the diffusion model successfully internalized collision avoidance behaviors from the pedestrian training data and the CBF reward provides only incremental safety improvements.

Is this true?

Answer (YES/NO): NO